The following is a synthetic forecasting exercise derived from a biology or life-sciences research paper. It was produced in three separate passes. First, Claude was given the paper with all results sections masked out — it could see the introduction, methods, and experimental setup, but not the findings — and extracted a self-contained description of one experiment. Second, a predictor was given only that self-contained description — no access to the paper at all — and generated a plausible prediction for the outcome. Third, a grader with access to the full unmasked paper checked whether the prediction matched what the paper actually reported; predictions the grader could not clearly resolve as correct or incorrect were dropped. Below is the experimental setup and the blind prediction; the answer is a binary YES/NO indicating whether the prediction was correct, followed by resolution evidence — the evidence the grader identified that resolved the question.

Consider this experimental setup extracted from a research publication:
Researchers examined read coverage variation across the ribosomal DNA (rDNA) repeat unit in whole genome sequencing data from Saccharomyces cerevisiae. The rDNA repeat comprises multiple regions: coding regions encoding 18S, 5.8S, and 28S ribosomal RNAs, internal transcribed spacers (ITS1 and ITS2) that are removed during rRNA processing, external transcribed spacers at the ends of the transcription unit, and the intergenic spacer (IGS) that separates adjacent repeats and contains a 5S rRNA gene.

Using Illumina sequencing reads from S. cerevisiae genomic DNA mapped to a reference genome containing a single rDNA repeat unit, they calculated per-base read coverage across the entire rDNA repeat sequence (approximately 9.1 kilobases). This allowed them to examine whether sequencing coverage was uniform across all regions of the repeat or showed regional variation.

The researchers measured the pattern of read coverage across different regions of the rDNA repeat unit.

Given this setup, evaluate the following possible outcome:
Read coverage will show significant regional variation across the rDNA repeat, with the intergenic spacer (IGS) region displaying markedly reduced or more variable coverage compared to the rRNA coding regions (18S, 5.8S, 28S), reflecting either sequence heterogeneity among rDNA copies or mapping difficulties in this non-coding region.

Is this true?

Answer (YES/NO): NO